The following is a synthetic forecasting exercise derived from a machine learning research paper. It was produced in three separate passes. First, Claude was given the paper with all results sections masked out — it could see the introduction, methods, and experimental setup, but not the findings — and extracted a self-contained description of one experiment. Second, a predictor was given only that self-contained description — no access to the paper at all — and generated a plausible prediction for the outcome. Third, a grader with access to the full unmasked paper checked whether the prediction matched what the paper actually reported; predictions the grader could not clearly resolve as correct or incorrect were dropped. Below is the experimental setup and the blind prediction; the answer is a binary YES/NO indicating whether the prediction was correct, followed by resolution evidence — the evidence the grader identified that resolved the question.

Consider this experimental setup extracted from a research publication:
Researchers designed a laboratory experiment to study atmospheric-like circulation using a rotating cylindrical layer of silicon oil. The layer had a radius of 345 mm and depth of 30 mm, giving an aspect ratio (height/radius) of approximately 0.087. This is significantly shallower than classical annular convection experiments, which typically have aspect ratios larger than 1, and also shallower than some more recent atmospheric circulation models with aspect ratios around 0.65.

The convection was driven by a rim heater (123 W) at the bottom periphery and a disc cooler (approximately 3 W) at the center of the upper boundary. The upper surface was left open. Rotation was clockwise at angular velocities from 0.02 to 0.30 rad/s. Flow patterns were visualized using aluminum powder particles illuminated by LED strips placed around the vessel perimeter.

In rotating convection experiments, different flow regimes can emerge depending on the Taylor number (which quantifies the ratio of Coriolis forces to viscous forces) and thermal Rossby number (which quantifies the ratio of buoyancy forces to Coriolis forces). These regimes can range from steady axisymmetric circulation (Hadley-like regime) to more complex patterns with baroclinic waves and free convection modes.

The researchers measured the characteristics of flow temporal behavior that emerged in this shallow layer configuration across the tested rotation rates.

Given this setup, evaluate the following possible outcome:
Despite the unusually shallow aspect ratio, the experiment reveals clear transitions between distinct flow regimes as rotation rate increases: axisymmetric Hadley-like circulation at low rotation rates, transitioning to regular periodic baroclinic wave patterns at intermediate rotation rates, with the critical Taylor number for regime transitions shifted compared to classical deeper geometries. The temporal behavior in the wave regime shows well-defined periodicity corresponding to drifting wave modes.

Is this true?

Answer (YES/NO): NO